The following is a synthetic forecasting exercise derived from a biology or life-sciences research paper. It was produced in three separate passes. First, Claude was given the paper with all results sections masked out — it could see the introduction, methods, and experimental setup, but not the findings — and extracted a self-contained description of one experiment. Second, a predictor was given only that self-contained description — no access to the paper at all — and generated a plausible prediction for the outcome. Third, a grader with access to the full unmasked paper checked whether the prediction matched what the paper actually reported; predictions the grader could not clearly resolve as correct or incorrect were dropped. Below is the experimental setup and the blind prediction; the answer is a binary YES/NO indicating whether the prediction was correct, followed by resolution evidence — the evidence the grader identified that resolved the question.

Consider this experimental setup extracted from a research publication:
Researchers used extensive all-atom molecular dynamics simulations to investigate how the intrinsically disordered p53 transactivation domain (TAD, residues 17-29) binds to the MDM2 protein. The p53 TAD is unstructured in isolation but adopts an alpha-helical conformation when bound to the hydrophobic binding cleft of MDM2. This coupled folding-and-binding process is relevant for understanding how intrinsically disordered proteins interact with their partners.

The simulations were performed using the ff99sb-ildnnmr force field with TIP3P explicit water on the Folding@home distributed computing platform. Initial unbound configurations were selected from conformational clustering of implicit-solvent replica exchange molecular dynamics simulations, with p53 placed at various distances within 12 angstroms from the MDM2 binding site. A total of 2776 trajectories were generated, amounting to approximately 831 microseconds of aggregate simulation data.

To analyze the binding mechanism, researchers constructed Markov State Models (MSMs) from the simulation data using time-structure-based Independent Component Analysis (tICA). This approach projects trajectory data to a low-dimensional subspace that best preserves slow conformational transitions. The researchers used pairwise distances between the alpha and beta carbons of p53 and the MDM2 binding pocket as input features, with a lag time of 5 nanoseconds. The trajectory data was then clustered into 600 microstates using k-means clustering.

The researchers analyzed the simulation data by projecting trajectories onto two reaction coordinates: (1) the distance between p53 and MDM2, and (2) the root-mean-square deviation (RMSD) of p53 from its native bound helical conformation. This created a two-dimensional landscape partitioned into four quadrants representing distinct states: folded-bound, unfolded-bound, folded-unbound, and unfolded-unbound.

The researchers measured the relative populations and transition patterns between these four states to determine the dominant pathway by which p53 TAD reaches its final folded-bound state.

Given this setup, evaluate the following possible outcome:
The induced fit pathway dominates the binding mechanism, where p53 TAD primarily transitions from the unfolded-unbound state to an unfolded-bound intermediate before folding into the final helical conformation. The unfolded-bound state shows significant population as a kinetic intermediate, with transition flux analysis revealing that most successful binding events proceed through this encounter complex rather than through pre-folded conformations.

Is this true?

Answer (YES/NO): YES